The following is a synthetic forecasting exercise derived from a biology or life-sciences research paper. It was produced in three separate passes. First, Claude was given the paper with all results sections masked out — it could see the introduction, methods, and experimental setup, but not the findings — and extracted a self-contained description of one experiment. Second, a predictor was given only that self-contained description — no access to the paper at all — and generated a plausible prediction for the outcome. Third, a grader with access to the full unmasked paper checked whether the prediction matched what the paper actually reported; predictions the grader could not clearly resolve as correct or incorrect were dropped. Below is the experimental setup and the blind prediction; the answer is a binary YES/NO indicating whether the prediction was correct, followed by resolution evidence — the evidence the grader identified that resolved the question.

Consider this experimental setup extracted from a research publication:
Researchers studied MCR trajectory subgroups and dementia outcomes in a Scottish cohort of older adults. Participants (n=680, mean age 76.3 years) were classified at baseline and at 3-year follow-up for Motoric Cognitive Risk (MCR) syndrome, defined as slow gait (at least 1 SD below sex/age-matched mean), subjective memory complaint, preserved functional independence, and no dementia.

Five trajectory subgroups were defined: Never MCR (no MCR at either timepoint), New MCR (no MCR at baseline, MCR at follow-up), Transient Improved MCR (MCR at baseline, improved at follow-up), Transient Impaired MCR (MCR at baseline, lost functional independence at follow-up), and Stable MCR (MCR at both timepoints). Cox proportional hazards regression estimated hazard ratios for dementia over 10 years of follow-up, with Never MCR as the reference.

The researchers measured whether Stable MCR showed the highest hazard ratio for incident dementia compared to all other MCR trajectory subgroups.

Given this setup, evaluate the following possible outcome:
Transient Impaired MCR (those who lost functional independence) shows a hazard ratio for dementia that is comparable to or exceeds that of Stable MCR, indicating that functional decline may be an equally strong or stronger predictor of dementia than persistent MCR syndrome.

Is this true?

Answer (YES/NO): YES